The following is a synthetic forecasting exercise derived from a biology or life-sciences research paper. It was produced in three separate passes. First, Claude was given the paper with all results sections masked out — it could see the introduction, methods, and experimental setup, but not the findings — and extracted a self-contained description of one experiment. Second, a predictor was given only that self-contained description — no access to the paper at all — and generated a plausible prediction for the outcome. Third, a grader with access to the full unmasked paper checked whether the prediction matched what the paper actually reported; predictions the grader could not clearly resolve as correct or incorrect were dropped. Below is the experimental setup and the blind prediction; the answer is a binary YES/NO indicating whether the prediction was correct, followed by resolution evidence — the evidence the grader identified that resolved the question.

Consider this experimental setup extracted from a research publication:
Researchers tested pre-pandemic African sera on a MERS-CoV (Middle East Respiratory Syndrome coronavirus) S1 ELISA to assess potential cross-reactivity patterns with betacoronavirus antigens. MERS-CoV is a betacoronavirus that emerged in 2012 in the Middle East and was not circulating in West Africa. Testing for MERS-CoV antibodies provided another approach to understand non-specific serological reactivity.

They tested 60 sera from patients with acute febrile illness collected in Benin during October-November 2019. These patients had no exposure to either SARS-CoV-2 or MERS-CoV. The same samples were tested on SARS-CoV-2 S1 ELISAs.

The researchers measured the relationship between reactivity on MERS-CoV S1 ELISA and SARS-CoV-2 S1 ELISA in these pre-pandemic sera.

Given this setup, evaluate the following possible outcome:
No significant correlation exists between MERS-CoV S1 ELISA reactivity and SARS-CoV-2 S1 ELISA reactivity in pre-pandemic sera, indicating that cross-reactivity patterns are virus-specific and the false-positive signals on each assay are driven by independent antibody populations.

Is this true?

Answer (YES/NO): NO